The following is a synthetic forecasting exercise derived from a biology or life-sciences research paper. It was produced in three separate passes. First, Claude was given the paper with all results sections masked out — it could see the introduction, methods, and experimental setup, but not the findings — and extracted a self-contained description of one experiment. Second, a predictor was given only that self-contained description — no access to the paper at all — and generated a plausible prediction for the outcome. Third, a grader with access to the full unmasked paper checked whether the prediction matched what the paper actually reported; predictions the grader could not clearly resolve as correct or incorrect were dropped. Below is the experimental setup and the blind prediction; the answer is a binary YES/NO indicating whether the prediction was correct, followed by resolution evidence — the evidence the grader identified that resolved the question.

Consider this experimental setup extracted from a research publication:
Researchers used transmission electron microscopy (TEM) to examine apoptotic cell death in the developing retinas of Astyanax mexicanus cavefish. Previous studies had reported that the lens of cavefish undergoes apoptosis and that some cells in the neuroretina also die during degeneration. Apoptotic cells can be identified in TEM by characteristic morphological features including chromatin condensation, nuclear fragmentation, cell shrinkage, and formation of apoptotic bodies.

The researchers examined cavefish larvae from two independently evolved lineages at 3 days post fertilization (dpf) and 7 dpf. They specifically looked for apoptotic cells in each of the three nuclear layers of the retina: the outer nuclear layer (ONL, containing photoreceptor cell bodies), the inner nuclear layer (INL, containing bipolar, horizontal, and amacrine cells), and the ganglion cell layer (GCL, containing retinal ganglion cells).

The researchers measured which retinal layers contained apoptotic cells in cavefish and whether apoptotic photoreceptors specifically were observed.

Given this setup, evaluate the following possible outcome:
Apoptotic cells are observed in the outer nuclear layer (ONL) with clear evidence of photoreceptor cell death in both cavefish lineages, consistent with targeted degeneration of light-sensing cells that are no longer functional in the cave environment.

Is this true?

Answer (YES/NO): NO